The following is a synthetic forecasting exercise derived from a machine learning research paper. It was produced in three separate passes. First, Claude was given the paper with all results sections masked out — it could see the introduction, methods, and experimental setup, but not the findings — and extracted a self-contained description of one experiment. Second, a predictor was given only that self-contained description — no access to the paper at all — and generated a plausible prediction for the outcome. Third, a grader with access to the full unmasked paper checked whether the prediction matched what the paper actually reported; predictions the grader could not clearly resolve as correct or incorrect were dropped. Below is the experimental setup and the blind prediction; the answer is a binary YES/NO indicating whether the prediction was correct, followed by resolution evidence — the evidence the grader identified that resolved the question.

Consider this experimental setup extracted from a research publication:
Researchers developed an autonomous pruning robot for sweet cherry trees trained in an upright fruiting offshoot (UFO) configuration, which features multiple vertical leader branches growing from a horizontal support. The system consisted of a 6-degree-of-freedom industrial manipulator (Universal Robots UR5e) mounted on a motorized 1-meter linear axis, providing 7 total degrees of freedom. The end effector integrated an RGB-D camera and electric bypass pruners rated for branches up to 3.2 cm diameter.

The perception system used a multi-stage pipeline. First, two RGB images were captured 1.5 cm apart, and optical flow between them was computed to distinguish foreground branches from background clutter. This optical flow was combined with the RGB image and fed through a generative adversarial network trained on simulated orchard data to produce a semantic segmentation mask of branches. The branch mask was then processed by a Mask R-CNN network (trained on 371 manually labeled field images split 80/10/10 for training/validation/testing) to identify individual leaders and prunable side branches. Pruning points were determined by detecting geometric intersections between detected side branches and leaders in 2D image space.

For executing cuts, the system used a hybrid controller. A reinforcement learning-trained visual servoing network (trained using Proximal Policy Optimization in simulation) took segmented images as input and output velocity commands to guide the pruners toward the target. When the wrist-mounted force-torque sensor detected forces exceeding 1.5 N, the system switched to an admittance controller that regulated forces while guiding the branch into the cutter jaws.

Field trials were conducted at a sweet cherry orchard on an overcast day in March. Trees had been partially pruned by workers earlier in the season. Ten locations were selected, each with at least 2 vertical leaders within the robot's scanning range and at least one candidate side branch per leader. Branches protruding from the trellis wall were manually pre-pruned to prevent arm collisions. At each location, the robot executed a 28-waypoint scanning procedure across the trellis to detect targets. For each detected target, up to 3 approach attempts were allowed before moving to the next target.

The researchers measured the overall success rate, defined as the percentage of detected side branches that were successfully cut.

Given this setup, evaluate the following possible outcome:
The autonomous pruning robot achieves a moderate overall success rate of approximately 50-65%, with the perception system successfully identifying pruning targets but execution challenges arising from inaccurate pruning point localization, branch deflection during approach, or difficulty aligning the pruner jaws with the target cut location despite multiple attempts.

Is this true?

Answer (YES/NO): YES